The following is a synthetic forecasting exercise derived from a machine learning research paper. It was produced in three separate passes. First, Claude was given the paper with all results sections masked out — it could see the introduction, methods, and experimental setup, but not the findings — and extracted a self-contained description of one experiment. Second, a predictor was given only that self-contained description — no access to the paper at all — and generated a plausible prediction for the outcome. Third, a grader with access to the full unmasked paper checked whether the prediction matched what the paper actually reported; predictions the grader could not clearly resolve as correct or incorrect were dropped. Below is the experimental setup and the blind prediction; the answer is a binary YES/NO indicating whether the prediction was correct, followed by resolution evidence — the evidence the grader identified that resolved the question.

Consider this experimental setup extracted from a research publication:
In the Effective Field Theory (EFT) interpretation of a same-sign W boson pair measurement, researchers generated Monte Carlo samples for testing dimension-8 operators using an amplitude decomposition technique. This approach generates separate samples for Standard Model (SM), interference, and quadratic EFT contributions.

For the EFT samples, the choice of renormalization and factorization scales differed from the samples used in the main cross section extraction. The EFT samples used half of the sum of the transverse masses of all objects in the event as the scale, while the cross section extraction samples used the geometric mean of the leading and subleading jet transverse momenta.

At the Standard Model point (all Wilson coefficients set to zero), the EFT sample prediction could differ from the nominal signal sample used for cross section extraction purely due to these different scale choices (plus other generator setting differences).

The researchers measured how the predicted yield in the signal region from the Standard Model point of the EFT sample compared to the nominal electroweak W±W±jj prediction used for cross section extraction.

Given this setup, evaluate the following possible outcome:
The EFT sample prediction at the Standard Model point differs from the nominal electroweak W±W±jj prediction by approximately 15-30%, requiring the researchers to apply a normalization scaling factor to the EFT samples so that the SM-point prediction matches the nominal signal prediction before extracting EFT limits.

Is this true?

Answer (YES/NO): NO